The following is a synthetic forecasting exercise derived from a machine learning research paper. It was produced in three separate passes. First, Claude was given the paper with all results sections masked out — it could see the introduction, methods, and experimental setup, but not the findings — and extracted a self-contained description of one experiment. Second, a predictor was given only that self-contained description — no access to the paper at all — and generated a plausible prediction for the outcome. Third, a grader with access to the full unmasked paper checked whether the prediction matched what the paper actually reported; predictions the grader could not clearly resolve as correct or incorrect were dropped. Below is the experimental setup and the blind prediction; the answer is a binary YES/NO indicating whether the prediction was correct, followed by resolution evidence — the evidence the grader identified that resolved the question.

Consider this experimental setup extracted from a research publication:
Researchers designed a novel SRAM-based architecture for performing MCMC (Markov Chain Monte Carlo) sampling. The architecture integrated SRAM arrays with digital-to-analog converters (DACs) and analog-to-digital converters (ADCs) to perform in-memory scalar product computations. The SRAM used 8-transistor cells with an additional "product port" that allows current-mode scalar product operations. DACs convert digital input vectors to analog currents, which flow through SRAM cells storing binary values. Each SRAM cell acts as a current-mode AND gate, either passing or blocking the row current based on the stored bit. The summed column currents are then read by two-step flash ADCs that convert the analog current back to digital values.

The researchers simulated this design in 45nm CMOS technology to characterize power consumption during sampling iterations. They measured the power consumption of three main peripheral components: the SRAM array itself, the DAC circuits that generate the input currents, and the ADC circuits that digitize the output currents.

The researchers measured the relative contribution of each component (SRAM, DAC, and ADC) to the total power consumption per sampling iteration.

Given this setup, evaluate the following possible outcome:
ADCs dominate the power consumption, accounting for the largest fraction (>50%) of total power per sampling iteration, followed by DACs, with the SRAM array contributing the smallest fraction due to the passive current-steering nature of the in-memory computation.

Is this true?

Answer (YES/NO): YES